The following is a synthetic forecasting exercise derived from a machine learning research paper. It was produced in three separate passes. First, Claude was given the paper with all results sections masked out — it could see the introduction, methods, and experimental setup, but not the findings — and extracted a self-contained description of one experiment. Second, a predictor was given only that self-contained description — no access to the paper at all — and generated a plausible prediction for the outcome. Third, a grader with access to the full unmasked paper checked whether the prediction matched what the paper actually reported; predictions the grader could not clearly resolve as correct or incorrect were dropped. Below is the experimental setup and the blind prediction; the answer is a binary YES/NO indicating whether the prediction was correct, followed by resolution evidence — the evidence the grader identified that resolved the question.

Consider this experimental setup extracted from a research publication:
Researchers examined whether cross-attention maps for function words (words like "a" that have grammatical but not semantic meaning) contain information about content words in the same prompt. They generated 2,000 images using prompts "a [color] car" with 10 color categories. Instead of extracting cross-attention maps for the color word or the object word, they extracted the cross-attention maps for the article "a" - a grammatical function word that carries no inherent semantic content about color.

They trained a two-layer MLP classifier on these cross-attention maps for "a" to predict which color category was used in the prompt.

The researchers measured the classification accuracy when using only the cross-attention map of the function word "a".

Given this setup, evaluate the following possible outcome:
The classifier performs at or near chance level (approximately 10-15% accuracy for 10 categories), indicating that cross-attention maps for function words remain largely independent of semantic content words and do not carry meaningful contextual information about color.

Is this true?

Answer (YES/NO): YES